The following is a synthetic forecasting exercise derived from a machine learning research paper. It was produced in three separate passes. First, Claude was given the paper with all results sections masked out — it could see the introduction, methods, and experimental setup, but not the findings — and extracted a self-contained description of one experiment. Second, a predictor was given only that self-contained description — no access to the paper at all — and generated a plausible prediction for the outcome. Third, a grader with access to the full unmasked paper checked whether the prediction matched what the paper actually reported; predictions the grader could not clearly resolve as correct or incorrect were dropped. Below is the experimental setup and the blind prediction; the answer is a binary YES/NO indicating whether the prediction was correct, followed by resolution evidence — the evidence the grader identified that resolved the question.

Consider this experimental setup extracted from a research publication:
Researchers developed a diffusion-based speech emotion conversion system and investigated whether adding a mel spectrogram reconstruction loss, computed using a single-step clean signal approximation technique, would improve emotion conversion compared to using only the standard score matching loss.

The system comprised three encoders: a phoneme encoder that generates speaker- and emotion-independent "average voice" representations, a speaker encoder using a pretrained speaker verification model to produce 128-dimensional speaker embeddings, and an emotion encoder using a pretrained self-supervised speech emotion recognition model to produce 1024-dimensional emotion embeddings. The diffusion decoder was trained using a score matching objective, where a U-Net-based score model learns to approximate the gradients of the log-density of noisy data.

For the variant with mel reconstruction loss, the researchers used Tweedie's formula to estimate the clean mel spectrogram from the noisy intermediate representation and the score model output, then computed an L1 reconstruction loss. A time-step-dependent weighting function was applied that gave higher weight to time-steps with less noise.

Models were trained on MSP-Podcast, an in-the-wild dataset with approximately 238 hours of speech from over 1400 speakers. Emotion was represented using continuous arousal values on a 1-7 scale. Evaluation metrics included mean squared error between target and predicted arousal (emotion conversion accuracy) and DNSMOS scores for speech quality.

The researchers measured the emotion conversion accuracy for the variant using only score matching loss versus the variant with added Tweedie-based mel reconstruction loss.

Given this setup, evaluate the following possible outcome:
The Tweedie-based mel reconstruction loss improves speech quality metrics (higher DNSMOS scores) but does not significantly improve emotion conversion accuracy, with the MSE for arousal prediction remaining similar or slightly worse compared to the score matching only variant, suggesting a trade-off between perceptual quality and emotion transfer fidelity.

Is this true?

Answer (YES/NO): NO